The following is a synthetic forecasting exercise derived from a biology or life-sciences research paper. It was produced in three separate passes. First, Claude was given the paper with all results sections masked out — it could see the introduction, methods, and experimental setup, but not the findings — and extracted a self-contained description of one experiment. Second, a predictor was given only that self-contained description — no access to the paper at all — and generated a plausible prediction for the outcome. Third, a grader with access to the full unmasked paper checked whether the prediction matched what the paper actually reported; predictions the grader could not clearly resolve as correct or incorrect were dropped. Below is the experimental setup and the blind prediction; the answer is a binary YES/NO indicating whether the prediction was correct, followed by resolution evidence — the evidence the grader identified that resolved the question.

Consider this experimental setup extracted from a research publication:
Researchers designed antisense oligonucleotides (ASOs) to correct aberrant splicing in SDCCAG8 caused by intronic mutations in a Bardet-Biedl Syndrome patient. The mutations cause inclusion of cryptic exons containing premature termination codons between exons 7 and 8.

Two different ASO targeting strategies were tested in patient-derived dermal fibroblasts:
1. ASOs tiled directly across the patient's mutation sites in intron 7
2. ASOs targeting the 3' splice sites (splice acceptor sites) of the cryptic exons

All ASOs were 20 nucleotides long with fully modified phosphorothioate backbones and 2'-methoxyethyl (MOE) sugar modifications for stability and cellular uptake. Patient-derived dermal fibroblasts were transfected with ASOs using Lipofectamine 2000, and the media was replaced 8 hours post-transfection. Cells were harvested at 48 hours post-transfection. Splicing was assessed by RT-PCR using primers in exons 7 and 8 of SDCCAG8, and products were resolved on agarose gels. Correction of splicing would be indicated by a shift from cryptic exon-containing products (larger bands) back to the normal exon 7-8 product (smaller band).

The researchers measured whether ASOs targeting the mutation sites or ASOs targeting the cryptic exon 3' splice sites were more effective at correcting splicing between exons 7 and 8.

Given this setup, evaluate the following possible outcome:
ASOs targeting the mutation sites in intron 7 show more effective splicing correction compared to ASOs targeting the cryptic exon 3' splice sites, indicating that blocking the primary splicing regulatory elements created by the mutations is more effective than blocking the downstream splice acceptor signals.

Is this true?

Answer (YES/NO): NO